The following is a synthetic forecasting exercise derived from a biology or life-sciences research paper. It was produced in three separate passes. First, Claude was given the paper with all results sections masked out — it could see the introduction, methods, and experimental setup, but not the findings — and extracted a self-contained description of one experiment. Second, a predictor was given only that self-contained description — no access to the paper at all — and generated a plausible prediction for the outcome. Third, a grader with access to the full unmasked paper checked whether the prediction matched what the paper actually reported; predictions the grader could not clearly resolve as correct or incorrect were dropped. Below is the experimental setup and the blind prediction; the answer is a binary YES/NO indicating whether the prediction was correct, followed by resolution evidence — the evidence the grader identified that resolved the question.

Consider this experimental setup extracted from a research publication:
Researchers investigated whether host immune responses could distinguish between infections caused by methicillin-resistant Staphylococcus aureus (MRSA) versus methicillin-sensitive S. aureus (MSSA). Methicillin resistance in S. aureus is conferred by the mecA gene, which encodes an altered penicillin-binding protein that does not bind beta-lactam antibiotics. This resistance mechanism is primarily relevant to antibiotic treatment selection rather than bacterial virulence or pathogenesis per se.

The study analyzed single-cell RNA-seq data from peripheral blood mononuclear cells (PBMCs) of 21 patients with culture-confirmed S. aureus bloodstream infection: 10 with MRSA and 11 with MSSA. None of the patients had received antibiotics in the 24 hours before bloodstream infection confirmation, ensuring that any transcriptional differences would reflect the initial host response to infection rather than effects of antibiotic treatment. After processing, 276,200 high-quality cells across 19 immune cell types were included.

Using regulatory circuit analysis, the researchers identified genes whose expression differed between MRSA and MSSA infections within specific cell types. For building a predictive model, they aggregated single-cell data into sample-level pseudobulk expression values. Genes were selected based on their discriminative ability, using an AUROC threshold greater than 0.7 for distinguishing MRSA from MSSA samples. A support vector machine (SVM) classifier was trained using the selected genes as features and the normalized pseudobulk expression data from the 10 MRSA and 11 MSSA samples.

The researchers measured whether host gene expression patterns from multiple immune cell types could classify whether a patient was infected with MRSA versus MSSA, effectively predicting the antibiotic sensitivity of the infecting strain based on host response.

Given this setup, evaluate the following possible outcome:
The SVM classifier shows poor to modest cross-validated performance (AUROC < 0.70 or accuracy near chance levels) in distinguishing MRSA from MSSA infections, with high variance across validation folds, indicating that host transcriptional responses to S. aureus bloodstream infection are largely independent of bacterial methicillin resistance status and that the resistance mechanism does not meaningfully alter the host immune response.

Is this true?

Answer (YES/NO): NO